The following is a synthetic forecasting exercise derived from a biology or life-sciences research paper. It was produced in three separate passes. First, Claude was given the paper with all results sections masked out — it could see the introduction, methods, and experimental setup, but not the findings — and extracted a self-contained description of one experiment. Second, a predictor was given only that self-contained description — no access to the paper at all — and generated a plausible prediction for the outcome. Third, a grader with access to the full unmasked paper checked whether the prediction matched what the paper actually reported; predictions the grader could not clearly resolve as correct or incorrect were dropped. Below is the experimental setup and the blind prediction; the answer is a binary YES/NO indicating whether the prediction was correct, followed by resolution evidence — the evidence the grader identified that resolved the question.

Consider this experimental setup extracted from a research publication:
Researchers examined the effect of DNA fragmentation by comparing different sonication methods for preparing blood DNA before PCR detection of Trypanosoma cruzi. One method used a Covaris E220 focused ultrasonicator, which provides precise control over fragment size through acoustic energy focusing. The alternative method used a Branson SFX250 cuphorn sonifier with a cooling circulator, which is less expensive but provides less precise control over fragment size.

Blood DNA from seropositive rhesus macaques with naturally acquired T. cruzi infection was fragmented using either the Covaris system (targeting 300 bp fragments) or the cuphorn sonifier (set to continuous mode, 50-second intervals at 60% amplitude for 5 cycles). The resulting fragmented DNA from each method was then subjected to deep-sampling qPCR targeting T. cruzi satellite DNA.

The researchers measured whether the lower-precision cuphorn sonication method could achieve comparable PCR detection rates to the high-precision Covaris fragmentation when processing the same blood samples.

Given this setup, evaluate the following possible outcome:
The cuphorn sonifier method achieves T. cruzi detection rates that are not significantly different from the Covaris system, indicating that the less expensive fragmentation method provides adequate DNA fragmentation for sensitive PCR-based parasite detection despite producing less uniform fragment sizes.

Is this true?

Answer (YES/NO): YES